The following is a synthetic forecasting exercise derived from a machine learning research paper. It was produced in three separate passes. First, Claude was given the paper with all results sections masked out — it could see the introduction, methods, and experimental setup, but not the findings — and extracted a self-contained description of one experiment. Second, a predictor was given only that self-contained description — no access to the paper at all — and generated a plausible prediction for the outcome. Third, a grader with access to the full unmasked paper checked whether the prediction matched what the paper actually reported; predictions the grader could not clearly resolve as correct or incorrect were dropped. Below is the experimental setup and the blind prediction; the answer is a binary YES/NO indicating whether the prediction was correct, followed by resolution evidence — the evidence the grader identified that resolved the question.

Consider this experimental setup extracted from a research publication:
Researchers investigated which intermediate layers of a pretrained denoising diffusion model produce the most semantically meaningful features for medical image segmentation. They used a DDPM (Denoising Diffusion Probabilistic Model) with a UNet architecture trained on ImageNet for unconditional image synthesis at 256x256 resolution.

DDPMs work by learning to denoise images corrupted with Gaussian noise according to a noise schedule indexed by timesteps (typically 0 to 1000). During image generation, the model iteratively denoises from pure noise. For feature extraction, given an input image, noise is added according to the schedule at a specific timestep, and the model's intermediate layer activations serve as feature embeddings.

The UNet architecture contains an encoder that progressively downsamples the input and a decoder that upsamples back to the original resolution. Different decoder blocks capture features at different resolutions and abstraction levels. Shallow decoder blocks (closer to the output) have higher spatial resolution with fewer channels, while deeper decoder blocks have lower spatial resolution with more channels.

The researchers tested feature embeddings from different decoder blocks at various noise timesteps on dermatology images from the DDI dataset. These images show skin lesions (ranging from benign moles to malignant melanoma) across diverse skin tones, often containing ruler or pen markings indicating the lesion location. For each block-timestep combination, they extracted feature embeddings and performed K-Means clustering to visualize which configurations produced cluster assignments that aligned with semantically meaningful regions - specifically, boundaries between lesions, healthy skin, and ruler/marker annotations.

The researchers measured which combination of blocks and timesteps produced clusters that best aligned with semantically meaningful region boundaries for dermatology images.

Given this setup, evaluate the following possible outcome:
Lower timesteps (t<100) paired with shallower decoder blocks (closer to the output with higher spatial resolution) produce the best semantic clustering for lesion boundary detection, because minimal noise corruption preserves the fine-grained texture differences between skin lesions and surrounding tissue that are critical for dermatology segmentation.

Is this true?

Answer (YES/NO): NO